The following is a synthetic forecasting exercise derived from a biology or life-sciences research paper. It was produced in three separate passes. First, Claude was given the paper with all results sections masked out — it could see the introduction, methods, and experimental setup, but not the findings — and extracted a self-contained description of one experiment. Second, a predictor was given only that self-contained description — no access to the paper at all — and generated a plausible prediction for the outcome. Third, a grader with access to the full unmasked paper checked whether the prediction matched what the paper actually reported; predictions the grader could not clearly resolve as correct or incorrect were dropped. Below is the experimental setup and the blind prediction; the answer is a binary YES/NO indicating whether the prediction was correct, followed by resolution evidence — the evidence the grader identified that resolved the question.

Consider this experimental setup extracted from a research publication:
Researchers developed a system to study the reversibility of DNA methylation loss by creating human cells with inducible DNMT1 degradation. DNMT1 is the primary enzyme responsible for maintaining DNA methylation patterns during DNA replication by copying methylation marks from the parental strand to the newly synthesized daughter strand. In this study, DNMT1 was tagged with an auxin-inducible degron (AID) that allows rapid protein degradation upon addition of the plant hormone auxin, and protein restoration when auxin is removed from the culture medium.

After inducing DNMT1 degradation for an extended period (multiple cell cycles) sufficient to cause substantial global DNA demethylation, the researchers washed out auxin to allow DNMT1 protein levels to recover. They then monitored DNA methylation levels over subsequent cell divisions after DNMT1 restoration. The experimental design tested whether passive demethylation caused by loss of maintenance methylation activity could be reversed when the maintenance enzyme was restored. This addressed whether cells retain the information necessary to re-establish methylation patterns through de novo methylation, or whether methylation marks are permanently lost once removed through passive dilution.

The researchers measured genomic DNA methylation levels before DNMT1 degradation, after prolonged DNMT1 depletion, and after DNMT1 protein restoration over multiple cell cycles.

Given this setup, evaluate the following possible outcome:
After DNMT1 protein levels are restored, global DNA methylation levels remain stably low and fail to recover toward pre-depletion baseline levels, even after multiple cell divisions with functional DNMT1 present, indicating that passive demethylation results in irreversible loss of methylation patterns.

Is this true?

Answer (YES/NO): NO